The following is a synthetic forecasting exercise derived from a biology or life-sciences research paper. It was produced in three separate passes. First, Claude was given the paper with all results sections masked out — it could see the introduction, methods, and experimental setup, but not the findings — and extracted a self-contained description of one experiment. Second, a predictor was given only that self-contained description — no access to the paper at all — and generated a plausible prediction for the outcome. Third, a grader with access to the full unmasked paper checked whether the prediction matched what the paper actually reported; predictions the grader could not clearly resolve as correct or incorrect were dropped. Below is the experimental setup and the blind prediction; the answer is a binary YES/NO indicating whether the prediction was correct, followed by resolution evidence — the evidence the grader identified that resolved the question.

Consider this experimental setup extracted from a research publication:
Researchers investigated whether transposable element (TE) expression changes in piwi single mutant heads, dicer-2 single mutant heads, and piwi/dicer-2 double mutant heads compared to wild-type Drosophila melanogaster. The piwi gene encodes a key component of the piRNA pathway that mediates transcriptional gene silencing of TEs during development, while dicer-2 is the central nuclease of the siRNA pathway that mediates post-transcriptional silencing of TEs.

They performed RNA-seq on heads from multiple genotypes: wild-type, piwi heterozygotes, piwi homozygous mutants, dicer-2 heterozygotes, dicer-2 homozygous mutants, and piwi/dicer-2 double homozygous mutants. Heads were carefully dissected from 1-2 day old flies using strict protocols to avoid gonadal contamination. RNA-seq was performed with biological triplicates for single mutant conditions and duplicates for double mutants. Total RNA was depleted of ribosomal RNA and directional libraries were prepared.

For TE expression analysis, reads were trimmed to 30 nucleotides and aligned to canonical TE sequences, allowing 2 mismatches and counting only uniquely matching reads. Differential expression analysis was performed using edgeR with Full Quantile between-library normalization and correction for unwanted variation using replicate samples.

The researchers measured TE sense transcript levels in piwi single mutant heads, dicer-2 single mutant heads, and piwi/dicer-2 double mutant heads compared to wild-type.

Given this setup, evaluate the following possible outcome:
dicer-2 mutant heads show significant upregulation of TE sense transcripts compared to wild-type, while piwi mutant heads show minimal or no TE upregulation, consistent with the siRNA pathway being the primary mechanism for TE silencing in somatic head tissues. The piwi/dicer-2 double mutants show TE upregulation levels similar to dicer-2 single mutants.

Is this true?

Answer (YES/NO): NO